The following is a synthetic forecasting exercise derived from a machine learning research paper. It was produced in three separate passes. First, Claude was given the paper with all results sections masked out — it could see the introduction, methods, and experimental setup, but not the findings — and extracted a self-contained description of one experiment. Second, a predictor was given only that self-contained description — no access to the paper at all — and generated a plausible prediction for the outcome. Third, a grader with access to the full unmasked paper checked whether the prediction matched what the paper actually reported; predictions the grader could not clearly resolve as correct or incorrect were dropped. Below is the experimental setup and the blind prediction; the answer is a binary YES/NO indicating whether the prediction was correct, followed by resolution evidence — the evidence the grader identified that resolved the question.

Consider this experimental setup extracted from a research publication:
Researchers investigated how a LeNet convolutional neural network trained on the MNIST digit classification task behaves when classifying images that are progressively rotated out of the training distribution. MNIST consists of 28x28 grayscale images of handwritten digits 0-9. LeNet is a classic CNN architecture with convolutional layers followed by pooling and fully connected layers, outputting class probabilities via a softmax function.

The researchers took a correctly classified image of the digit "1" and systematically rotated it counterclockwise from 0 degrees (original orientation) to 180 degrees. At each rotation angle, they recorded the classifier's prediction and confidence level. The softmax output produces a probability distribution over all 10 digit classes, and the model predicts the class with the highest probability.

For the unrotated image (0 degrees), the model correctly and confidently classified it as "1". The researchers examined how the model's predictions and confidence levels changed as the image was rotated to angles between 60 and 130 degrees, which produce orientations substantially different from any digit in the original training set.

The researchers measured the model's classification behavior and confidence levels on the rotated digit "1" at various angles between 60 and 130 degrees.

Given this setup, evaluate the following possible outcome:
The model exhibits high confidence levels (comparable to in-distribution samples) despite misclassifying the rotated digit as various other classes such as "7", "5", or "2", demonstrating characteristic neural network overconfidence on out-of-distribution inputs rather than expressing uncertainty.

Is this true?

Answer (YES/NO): YES